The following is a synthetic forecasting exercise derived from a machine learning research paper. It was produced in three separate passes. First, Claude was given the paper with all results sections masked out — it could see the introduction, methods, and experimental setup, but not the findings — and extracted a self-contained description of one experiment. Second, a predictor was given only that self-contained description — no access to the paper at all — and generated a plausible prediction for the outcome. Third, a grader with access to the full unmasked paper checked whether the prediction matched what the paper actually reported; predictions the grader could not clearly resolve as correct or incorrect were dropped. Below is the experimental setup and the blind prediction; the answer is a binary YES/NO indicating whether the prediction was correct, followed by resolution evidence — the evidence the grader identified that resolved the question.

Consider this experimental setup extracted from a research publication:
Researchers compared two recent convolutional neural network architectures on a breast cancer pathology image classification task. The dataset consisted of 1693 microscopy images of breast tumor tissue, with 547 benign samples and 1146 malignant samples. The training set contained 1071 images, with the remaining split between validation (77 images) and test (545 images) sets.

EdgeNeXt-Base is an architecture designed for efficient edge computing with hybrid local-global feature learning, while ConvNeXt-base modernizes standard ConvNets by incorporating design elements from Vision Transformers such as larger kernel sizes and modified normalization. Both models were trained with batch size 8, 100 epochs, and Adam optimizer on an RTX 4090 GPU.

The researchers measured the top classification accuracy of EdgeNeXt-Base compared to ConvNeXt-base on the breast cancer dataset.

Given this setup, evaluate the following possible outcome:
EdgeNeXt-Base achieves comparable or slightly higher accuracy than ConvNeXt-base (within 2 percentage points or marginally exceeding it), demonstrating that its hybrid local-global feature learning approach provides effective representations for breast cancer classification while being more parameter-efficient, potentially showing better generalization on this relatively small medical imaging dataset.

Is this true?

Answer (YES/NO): NO